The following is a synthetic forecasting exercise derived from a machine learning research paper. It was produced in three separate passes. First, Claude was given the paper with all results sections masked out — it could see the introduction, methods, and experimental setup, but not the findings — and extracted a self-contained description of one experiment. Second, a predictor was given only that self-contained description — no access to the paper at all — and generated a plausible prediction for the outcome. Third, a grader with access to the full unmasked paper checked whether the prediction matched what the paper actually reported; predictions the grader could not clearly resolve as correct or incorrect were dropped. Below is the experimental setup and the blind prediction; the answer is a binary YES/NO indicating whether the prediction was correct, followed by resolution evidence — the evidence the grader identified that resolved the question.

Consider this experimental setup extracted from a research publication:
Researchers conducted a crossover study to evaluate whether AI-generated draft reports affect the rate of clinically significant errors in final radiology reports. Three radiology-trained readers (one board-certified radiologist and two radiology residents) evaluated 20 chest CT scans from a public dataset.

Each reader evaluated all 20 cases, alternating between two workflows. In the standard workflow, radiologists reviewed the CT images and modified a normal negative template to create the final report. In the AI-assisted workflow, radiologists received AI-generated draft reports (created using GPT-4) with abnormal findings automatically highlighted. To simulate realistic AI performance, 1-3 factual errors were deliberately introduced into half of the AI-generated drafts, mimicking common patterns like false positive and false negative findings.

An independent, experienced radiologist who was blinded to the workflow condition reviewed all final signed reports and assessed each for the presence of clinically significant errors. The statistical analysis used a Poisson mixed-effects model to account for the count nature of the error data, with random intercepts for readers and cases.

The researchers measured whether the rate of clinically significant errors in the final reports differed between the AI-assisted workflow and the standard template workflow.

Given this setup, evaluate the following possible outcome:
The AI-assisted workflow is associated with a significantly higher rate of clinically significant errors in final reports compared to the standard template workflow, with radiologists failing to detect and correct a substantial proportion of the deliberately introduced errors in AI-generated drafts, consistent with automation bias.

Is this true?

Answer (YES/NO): NO